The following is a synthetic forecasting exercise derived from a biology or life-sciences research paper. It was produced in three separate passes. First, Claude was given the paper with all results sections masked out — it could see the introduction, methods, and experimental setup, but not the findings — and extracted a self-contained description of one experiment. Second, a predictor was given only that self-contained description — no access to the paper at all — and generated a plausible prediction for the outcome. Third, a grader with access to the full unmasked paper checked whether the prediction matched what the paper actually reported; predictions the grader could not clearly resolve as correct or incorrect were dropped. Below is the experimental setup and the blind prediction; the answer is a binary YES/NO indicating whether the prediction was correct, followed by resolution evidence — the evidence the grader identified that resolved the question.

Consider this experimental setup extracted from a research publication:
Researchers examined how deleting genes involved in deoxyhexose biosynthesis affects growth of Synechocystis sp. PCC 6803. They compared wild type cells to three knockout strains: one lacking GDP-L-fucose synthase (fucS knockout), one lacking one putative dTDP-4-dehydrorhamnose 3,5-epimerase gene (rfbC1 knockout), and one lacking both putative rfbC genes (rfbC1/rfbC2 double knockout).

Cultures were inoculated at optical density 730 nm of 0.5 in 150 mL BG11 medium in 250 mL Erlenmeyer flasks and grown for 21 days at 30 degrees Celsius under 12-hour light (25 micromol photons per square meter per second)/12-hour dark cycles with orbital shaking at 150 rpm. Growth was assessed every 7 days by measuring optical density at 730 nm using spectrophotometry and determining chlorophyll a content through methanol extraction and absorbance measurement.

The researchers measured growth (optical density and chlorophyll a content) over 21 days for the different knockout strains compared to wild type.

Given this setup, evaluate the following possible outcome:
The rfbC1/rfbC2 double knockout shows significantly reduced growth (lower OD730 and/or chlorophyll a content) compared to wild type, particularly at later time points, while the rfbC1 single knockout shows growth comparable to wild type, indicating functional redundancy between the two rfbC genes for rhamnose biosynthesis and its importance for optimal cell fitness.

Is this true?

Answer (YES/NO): NO